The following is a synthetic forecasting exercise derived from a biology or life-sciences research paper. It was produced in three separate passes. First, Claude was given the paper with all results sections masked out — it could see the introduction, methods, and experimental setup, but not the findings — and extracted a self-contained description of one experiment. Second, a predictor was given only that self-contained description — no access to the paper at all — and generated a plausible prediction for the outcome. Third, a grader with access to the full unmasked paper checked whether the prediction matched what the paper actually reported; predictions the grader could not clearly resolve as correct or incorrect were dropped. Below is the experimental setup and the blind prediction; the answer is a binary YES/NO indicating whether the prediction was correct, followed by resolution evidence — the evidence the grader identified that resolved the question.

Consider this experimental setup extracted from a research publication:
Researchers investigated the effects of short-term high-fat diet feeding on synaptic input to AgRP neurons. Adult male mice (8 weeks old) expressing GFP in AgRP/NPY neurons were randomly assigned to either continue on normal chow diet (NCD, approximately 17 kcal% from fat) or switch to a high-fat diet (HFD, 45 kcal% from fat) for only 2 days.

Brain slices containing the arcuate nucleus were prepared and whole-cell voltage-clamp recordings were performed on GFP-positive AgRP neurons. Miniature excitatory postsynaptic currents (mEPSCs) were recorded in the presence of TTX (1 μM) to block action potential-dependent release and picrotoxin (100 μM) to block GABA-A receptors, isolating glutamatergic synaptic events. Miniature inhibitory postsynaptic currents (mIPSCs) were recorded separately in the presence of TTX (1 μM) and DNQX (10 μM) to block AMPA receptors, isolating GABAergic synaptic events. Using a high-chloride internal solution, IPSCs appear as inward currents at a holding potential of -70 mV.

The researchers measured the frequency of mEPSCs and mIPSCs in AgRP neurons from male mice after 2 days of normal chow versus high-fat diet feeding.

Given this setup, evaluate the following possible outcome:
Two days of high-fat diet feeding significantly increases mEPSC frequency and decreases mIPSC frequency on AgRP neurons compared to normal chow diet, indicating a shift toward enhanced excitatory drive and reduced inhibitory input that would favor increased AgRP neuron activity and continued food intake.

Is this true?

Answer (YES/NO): NO